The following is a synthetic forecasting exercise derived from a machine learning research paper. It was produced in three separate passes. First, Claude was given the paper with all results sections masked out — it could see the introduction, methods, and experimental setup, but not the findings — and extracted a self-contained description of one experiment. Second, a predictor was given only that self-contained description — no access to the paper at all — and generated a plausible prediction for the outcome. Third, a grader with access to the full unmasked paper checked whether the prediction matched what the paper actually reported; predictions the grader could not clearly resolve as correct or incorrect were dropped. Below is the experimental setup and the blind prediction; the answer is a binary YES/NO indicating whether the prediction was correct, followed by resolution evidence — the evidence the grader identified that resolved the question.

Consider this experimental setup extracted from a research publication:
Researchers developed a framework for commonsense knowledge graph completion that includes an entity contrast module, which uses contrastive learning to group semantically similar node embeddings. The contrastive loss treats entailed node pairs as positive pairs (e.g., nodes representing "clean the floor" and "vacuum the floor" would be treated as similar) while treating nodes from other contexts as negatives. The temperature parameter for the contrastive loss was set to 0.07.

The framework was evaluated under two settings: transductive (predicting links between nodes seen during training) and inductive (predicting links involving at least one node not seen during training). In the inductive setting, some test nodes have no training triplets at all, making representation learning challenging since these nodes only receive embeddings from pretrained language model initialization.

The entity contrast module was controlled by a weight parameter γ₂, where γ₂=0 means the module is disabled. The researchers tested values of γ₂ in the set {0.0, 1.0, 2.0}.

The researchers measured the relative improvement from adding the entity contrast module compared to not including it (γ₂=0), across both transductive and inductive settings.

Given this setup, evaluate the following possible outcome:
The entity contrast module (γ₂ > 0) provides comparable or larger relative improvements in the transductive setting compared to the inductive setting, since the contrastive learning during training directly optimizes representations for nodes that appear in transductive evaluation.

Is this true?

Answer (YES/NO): NO